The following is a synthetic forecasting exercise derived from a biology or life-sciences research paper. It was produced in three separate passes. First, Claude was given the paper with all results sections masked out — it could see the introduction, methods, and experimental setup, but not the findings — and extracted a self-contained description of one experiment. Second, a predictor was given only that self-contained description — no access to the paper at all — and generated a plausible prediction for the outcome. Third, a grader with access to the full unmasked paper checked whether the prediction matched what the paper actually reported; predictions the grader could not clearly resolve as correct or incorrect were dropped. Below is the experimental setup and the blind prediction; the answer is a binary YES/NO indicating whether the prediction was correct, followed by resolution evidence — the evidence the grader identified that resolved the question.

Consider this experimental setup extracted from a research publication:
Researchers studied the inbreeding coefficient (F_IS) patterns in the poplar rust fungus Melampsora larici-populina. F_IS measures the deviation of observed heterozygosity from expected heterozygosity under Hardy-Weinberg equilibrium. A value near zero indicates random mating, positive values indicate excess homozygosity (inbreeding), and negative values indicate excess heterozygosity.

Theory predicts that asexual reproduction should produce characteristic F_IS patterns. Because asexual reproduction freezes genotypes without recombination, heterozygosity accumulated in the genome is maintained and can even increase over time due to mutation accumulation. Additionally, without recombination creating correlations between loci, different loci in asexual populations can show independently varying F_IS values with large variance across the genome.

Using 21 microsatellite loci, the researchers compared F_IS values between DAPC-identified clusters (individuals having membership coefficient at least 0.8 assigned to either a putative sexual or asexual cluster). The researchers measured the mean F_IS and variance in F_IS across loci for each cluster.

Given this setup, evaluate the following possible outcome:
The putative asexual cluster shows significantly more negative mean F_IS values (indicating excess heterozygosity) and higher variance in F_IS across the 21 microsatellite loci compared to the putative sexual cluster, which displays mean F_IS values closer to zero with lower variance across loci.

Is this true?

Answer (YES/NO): YES